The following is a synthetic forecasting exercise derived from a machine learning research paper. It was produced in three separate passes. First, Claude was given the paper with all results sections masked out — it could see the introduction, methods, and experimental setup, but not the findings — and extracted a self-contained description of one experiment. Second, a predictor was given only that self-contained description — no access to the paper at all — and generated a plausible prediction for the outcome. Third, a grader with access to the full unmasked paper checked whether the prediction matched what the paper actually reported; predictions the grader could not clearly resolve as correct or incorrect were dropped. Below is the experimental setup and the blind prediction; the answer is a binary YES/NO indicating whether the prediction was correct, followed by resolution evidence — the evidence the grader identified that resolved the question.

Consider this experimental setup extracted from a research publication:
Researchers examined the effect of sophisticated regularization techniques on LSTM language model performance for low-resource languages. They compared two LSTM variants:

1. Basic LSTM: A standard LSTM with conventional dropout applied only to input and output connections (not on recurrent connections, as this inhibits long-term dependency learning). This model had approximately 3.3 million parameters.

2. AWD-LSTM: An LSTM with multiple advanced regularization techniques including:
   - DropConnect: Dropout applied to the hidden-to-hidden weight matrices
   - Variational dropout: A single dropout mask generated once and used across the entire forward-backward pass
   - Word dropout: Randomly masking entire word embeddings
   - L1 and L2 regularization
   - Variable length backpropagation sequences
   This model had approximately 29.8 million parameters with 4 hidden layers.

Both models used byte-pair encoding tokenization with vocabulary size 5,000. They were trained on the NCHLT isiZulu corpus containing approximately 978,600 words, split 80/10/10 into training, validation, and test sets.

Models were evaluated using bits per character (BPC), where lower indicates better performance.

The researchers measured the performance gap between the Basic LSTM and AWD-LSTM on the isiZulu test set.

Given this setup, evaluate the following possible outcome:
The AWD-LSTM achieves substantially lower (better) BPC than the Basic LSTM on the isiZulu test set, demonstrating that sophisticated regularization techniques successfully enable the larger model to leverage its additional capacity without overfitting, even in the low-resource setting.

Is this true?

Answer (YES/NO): YES